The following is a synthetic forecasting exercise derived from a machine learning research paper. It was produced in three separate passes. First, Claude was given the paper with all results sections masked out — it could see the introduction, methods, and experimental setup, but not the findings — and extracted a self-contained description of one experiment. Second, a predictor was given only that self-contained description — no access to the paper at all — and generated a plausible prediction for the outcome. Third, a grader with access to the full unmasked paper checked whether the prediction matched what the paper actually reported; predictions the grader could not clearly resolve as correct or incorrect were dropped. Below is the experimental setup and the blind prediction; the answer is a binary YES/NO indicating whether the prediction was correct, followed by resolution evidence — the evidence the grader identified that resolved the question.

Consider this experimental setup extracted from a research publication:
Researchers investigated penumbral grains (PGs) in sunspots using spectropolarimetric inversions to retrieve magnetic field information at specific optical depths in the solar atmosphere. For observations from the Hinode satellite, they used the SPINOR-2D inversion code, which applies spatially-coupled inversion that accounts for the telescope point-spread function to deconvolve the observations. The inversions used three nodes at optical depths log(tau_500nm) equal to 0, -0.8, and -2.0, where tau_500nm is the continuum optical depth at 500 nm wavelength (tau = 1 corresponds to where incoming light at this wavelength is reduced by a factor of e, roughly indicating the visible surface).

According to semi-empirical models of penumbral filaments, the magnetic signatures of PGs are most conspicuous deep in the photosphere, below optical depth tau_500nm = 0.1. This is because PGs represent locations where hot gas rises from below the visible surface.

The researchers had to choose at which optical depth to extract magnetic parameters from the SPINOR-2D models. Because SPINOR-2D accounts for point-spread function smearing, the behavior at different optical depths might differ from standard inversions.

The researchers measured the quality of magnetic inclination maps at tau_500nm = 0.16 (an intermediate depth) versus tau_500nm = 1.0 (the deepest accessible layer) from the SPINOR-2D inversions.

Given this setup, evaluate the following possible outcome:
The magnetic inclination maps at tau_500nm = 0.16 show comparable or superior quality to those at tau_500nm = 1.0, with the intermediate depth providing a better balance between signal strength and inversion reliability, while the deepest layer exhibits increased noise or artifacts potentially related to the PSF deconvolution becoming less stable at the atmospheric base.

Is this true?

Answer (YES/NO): YES